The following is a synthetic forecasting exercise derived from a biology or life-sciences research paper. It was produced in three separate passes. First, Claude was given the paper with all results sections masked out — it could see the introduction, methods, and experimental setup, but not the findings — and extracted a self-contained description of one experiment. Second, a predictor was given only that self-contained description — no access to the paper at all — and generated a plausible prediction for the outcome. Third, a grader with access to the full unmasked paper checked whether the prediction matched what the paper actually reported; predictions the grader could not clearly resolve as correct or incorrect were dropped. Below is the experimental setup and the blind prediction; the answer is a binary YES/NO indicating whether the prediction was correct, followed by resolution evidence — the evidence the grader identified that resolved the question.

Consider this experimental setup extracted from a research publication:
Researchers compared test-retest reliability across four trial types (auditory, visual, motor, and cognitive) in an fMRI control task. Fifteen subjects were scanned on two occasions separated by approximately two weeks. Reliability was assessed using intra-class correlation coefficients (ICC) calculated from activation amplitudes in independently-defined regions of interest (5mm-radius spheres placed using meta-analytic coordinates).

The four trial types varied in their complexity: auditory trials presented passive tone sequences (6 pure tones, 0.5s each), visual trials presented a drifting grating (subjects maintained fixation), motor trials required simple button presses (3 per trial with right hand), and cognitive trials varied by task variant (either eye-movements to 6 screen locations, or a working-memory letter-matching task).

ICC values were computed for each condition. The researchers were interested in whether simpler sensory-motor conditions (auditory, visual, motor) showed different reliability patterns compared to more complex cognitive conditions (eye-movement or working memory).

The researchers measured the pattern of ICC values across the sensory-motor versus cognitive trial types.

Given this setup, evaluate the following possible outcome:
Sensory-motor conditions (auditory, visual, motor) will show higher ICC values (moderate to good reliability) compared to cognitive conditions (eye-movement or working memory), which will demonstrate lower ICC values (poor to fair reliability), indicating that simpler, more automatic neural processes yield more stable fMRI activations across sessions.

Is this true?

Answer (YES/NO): NO